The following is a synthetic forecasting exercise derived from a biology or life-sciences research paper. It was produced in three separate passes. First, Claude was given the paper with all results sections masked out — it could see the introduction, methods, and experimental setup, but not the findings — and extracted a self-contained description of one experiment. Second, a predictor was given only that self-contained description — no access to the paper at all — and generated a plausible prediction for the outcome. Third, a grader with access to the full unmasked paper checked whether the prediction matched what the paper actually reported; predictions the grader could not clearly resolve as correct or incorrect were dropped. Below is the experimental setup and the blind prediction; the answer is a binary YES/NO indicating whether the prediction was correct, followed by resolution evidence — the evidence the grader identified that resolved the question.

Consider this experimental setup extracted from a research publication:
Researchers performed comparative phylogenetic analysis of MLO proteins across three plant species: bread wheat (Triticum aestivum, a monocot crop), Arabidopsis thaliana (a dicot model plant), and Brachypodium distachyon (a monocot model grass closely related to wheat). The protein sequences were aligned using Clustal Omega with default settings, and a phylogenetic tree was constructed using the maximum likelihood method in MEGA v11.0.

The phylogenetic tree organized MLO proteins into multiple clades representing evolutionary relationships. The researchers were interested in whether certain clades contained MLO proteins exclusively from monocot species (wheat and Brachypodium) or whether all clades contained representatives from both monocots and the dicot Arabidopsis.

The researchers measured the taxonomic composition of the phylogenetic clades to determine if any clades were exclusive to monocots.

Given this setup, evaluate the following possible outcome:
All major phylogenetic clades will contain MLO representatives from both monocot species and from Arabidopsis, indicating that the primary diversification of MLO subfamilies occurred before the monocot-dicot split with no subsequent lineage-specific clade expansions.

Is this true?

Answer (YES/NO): NO